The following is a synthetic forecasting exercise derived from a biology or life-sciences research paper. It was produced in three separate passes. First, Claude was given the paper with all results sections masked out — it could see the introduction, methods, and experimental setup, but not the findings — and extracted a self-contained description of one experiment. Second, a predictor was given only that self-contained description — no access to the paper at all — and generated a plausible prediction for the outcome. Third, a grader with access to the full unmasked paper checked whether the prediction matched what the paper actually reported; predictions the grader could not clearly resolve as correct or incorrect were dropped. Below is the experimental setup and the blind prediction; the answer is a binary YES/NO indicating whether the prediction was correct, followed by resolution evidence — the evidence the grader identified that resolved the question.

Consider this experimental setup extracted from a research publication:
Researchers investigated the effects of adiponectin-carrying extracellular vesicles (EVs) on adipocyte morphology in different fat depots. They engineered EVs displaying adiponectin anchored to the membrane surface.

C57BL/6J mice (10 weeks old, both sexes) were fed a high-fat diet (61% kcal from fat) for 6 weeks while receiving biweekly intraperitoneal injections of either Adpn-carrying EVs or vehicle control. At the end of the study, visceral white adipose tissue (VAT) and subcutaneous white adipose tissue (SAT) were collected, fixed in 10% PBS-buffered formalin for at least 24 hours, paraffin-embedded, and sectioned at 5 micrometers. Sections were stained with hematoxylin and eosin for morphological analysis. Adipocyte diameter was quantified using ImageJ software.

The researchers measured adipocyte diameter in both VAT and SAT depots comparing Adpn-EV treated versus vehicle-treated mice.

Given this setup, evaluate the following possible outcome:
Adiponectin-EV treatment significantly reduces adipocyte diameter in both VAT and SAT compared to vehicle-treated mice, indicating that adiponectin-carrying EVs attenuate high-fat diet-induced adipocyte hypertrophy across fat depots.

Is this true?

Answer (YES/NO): NO